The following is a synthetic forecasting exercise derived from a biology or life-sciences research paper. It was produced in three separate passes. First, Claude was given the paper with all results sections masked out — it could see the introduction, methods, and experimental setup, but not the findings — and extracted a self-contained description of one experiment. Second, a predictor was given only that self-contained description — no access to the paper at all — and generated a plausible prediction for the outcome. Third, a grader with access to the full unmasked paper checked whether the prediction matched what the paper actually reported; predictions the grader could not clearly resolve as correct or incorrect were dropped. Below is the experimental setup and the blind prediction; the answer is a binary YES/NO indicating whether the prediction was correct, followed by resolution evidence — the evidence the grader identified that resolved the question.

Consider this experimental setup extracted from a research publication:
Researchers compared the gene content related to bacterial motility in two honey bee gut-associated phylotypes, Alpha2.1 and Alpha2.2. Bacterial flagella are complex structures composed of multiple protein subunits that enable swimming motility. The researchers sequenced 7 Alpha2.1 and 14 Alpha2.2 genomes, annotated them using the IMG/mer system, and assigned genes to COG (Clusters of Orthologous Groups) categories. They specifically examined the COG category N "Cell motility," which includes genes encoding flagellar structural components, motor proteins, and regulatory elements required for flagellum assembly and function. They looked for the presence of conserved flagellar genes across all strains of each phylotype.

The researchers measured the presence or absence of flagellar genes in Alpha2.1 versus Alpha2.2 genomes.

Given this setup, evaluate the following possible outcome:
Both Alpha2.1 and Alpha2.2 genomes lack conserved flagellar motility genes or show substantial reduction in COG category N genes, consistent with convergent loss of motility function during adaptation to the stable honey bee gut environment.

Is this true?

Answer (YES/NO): NO